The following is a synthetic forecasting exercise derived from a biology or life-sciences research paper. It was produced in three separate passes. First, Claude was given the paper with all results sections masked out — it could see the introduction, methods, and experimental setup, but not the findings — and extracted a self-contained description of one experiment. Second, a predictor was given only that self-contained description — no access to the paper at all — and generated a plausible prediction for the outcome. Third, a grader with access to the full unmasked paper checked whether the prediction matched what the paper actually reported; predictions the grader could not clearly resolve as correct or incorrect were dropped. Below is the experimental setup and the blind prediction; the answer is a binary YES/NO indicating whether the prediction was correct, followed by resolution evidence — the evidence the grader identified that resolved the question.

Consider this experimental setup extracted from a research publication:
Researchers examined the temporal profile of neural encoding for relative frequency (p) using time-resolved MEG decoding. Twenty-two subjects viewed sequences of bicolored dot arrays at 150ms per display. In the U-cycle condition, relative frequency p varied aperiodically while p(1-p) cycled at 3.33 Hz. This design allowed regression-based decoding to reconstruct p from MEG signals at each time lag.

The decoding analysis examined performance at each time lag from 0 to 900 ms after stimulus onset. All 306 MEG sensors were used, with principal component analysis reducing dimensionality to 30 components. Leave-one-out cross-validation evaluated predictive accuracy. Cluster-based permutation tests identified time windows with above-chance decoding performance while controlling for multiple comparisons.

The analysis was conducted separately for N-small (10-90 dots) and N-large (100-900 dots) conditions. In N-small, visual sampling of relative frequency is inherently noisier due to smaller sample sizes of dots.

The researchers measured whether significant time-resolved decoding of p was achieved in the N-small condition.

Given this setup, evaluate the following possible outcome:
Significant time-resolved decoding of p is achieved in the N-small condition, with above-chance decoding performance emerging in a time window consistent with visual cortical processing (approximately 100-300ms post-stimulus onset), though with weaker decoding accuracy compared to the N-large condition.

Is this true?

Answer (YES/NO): NO